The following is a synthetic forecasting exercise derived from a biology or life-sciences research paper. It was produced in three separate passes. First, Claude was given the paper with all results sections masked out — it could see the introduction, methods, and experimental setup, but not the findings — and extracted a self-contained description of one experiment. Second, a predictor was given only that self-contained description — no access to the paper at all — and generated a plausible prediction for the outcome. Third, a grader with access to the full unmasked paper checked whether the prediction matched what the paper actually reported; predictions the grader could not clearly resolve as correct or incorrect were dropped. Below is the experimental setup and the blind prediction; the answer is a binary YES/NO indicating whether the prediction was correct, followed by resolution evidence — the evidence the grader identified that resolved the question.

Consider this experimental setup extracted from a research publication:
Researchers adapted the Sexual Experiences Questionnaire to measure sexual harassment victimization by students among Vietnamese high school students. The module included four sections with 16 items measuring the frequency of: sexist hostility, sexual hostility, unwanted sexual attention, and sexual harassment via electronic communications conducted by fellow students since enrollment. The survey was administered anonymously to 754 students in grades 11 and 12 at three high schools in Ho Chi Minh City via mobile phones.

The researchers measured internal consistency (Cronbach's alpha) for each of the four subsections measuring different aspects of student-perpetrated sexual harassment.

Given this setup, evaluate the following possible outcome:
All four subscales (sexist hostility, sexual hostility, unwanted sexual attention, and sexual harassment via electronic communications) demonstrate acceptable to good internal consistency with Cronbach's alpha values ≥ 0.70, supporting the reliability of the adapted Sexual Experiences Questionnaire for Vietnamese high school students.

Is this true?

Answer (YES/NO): YES